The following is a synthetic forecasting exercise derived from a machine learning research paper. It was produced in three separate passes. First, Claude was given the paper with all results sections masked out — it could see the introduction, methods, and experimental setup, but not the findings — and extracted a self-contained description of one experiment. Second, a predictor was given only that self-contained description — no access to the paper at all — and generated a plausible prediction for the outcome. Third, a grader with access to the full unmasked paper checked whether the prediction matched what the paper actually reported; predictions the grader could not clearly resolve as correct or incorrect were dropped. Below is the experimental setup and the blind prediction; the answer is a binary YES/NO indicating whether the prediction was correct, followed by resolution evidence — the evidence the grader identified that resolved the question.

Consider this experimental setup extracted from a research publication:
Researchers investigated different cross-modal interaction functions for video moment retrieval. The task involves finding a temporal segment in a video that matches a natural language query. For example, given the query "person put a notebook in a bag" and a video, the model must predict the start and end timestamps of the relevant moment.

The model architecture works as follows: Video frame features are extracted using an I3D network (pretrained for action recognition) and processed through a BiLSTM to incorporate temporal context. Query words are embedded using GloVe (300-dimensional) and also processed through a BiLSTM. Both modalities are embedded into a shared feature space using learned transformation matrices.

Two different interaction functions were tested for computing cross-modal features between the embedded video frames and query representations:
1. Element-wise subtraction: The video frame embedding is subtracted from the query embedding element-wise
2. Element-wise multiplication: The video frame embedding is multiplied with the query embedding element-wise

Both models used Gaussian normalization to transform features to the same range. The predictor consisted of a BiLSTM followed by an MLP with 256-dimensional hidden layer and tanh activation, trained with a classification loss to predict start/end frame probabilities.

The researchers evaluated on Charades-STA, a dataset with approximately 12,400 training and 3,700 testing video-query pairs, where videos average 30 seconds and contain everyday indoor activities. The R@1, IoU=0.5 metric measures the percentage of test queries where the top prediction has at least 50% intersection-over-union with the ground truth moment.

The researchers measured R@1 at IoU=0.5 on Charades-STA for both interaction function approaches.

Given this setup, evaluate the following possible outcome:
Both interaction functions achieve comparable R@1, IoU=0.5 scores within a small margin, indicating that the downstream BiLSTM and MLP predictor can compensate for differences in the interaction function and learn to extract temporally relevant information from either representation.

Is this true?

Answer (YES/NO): NO